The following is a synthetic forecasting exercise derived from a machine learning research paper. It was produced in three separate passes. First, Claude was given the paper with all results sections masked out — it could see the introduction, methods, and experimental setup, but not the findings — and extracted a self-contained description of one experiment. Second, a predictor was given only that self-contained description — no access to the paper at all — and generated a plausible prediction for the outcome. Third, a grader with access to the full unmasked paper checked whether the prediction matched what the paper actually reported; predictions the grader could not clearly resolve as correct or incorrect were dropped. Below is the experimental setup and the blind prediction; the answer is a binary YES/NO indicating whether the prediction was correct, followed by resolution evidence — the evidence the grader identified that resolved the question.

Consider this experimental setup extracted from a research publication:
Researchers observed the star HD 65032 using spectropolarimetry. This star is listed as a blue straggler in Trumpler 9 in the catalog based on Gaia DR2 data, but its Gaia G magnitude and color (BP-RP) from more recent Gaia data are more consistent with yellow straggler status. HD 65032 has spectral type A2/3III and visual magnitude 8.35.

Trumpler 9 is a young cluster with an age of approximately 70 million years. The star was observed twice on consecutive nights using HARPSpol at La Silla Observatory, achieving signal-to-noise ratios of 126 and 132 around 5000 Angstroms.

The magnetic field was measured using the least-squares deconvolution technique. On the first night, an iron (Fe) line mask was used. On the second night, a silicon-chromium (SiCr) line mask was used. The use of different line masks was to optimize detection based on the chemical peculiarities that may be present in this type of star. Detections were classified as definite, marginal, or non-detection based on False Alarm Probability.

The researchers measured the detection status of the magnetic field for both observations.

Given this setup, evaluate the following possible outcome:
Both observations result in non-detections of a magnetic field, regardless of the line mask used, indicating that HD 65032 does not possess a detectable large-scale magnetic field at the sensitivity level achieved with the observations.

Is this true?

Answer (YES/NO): NO